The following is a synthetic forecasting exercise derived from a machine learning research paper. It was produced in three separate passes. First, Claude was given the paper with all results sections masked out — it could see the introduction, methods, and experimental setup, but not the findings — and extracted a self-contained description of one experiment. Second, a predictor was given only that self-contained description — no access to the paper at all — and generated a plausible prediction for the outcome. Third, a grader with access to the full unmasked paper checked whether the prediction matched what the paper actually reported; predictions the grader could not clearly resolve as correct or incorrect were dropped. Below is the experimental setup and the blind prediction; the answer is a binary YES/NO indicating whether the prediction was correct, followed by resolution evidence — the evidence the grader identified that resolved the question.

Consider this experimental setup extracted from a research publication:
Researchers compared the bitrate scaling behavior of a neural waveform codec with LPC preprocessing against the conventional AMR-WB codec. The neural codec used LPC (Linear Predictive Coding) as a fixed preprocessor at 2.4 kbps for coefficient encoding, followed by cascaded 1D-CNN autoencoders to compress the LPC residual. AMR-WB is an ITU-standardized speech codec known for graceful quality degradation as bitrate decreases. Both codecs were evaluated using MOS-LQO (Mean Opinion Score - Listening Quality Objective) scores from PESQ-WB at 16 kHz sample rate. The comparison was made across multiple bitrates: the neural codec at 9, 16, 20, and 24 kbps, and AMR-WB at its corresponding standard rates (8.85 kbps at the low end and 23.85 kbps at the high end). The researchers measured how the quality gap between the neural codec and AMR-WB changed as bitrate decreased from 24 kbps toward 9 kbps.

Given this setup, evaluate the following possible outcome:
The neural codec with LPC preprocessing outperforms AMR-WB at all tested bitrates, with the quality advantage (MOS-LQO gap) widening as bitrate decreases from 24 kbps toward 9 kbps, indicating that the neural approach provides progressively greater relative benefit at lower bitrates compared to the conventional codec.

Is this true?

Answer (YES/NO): NO